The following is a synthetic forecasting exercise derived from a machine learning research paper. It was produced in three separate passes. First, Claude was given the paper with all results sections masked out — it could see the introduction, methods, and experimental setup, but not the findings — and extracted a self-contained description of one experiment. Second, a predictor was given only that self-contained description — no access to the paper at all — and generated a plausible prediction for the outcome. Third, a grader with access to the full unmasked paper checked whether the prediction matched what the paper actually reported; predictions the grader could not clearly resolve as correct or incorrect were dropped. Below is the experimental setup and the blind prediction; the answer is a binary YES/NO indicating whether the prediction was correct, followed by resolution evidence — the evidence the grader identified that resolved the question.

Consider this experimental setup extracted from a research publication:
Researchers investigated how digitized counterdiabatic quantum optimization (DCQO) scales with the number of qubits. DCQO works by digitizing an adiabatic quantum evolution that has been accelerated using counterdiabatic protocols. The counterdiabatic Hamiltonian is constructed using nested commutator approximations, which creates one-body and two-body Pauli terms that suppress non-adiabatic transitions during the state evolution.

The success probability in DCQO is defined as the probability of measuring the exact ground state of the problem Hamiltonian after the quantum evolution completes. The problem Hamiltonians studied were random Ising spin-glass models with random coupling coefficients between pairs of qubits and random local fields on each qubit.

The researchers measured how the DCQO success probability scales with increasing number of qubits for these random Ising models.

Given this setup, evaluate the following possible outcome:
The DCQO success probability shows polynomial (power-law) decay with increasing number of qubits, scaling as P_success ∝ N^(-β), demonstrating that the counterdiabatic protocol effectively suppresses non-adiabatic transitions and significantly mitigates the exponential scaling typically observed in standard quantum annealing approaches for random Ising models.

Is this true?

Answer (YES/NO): NO